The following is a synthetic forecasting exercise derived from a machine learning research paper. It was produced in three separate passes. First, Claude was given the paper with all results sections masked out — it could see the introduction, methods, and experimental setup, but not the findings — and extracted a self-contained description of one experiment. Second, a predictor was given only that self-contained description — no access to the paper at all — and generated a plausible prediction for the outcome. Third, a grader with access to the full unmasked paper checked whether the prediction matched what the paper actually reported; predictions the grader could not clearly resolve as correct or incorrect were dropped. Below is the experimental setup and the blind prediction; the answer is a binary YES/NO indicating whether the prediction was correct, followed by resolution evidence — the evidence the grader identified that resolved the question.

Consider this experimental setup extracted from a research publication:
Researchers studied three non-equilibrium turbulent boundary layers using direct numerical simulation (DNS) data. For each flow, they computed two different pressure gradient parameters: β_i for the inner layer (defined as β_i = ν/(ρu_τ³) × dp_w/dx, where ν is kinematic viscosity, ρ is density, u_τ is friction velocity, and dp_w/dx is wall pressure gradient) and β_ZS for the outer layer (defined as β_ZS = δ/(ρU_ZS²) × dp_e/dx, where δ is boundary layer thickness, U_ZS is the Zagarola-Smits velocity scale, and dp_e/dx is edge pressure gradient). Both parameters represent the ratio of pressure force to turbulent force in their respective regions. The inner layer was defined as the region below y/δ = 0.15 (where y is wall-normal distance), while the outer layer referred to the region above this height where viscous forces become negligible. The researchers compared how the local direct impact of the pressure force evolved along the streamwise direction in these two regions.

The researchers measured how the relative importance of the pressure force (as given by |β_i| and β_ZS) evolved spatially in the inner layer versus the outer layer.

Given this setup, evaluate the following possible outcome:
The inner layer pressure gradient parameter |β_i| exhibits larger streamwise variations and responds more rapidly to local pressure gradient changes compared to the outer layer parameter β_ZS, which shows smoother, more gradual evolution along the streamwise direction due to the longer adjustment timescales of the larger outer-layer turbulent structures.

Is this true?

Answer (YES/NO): NO